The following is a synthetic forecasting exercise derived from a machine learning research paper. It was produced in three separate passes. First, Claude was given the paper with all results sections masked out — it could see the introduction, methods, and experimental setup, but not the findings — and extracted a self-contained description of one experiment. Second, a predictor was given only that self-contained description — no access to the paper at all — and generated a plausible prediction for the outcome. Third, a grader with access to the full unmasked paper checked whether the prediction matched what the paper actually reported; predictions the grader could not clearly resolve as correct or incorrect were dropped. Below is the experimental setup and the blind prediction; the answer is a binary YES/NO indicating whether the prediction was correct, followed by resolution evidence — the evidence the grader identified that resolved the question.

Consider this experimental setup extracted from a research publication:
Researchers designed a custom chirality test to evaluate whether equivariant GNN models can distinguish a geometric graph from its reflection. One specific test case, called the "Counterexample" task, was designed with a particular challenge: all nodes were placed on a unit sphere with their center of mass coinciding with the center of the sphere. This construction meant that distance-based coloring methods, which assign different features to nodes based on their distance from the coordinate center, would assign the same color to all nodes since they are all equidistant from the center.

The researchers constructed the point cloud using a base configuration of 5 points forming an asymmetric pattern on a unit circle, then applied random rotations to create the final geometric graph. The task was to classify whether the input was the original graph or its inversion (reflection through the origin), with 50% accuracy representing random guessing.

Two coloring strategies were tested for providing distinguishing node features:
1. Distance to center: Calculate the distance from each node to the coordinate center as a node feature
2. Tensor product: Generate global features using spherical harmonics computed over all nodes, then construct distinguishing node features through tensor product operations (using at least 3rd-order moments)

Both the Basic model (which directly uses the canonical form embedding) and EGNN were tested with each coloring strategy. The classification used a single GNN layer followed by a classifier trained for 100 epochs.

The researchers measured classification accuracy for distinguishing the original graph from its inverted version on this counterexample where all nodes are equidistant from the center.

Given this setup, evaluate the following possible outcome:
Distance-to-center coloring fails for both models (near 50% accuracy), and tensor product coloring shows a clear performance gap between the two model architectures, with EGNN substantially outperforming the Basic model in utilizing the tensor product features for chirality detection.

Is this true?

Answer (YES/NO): NO